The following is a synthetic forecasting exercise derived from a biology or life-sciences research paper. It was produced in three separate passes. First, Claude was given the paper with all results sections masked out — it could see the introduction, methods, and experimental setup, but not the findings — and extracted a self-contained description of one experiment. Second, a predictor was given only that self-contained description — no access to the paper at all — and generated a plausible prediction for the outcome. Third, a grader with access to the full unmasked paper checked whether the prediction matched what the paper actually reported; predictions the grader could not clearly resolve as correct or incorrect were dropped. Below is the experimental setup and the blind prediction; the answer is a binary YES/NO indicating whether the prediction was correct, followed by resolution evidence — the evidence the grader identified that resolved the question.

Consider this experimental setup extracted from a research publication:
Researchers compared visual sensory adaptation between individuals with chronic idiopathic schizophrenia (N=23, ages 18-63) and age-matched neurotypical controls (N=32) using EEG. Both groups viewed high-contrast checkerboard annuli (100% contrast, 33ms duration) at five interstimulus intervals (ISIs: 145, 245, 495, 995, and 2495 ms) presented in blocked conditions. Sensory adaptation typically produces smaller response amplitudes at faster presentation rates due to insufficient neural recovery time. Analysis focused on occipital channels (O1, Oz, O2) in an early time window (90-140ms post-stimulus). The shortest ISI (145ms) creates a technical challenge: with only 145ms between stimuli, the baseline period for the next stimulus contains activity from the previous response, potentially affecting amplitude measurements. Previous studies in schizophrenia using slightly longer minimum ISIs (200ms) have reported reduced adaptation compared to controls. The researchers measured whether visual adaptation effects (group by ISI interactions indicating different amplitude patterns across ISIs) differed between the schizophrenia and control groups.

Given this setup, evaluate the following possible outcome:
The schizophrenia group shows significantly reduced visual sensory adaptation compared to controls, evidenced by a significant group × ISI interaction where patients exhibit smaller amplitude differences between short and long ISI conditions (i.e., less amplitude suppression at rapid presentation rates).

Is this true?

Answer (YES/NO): NO